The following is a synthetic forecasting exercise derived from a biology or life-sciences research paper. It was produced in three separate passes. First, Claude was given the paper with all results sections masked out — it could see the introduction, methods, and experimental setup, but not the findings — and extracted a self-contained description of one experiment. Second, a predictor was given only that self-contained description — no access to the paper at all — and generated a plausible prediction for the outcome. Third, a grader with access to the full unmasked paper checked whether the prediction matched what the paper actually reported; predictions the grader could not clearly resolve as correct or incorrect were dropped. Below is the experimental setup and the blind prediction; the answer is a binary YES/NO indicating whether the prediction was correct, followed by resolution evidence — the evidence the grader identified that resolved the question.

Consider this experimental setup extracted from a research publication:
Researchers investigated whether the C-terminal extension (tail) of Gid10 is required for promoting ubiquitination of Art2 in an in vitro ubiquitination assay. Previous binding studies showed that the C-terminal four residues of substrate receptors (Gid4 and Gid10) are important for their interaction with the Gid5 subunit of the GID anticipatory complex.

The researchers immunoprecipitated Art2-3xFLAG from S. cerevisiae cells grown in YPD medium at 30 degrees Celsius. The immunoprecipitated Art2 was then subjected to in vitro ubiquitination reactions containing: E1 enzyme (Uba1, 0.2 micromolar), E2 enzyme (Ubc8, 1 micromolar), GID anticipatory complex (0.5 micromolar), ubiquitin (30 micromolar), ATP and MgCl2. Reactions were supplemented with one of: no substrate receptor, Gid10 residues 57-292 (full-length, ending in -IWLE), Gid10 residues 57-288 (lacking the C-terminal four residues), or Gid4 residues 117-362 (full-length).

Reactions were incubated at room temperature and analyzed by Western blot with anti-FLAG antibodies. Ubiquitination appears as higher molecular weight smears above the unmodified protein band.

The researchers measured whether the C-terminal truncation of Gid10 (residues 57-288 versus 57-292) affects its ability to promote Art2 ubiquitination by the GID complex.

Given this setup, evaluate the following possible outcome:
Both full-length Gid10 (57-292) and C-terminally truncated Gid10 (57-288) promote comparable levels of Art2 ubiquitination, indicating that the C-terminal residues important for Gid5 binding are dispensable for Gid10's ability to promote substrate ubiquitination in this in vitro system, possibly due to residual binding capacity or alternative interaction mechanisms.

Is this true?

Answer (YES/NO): NO